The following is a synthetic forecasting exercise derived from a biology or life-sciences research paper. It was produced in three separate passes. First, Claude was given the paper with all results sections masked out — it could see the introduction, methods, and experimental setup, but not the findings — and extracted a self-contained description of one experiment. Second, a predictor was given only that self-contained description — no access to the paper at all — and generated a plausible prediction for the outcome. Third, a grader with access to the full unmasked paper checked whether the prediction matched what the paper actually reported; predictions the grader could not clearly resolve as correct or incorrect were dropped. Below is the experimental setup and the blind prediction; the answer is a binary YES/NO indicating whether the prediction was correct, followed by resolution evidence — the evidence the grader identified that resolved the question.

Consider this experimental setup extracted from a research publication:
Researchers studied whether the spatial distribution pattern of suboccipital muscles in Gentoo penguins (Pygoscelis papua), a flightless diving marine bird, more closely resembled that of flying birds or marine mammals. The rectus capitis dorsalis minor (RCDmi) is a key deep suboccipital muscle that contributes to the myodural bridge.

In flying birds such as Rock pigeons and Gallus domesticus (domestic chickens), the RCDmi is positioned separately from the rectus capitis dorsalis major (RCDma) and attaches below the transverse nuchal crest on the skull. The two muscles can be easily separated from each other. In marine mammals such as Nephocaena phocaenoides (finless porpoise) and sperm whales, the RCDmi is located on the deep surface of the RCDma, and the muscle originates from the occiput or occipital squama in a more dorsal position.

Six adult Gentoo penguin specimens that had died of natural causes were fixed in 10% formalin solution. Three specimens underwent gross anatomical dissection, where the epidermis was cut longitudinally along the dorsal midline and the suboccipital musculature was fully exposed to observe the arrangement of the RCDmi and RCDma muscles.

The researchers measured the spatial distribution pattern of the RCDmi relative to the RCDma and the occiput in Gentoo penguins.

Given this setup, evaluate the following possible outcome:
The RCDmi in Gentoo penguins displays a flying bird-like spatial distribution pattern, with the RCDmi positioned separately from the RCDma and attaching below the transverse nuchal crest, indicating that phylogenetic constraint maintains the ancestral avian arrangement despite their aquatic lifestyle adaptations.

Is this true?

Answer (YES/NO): NO